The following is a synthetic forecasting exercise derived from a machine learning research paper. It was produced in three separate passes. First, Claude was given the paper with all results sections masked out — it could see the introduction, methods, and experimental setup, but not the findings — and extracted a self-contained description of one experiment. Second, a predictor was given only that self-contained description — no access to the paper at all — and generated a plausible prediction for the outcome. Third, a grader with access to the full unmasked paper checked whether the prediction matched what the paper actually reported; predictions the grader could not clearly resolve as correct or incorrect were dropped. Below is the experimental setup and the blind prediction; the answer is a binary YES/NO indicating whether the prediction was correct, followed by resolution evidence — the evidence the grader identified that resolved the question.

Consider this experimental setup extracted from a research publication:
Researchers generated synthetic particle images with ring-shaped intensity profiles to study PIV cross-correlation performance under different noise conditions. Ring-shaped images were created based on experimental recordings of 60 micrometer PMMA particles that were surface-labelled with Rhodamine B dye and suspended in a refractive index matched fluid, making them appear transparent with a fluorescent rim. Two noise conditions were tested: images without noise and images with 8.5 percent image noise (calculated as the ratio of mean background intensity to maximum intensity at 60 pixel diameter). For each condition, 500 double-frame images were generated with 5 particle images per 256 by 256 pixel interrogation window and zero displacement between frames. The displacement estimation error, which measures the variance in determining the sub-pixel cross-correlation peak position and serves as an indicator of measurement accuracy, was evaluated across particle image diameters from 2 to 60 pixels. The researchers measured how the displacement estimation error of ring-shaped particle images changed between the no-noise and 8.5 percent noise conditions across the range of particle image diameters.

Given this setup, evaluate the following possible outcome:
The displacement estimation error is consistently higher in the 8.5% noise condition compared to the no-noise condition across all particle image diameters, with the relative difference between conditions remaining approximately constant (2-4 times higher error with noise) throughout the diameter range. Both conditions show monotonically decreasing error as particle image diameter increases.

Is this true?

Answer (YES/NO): NO